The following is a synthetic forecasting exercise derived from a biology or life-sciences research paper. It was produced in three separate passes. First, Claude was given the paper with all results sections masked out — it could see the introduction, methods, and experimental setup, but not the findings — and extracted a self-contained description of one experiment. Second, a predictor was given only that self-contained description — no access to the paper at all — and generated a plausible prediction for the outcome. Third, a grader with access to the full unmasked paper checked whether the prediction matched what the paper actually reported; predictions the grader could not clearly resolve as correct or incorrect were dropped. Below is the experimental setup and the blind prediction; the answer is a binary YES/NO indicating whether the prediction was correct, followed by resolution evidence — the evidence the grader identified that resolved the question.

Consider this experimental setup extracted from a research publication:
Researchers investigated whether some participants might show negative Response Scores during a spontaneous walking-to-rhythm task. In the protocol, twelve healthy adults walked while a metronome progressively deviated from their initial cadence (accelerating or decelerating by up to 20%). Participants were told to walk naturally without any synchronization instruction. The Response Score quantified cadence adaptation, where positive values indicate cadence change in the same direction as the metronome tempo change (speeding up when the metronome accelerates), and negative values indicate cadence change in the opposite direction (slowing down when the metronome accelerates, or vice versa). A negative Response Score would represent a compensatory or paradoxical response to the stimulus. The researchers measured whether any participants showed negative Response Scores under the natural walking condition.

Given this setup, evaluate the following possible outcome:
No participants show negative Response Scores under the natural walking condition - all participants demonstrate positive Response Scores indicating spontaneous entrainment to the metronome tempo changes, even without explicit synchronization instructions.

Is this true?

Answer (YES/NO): NO